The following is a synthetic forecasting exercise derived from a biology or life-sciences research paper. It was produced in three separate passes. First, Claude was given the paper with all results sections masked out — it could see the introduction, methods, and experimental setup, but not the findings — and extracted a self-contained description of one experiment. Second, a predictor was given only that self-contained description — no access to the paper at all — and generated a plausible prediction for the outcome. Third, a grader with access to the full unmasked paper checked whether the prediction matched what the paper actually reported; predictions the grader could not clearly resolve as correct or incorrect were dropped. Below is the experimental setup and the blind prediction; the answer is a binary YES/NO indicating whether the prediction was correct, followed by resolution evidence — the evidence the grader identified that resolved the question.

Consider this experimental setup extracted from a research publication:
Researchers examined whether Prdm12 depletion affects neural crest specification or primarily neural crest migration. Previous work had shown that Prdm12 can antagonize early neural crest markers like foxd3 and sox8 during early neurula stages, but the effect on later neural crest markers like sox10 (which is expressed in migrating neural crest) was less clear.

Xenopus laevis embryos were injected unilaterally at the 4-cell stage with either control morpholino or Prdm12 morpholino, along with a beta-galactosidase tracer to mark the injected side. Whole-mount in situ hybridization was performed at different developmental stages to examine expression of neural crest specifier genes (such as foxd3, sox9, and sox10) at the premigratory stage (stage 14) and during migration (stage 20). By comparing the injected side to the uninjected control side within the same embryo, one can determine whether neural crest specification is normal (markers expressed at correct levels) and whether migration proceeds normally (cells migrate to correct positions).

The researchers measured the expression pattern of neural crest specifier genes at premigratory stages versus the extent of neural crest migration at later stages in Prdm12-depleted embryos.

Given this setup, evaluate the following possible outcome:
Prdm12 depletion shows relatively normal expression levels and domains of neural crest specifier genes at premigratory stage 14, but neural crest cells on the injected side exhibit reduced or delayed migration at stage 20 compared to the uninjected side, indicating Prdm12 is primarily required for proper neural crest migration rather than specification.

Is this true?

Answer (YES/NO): YES